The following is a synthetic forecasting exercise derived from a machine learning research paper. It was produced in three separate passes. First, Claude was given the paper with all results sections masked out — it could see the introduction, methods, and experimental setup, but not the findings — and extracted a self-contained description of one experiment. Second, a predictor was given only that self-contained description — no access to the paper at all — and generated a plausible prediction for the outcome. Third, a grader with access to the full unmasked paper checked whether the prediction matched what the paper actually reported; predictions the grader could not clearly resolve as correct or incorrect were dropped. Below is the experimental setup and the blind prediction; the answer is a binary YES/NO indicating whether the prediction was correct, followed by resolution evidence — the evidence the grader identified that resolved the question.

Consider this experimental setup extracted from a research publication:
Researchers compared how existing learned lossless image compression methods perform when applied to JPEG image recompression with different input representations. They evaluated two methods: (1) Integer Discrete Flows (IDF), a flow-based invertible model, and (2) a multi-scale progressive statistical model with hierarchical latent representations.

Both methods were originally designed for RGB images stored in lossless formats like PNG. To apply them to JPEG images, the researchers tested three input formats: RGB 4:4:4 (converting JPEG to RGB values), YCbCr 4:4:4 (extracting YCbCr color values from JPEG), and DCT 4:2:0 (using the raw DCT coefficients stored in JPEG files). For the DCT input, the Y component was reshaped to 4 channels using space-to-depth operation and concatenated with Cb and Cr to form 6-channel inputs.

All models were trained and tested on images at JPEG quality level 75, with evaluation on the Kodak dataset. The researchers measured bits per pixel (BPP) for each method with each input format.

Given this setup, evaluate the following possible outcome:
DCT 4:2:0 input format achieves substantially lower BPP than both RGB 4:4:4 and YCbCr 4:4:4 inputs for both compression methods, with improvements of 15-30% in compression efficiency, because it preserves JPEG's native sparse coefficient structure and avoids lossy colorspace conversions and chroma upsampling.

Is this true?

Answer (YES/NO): NO